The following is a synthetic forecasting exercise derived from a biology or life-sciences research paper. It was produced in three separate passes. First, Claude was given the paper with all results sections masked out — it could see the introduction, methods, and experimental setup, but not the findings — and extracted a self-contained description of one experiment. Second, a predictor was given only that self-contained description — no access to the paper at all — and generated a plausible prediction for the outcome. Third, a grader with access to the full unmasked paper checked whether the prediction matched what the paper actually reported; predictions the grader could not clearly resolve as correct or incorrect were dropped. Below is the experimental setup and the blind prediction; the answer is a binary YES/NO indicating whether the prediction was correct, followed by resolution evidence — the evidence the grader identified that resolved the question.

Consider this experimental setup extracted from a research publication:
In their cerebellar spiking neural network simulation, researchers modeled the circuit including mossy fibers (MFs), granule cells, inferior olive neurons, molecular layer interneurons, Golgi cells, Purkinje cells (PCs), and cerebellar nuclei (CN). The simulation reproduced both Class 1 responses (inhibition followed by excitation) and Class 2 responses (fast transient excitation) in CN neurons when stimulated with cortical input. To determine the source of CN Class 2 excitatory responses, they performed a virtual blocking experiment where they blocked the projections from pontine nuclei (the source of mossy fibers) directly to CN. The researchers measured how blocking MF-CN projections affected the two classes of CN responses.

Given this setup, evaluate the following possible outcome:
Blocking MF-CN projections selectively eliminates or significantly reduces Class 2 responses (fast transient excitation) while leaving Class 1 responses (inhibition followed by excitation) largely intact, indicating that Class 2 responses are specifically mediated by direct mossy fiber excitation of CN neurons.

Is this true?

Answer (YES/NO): YES